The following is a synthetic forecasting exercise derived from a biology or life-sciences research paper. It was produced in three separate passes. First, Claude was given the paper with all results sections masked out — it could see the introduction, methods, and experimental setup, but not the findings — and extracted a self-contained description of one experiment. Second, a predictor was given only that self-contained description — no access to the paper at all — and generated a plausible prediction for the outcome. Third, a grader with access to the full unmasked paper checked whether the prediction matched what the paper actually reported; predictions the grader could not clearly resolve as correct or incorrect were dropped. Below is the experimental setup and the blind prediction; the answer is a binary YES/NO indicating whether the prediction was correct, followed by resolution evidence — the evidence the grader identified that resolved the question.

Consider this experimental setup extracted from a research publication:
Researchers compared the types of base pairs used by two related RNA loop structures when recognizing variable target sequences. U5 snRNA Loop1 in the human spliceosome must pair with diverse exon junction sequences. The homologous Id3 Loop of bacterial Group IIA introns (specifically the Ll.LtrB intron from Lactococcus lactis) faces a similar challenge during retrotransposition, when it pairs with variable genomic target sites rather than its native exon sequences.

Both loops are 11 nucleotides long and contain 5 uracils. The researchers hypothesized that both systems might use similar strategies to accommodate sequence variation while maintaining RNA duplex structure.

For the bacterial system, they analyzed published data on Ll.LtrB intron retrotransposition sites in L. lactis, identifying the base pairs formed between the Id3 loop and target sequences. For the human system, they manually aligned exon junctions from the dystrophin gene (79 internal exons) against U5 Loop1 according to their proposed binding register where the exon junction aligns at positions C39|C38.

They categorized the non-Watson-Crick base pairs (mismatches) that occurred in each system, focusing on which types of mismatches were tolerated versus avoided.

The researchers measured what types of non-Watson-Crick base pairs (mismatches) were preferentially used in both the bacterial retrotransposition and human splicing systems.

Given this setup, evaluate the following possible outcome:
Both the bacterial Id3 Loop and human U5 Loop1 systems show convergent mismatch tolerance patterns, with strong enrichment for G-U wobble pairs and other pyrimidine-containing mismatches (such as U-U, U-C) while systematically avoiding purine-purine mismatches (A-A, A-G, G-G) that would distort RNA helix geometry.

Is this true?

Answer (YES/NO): NO